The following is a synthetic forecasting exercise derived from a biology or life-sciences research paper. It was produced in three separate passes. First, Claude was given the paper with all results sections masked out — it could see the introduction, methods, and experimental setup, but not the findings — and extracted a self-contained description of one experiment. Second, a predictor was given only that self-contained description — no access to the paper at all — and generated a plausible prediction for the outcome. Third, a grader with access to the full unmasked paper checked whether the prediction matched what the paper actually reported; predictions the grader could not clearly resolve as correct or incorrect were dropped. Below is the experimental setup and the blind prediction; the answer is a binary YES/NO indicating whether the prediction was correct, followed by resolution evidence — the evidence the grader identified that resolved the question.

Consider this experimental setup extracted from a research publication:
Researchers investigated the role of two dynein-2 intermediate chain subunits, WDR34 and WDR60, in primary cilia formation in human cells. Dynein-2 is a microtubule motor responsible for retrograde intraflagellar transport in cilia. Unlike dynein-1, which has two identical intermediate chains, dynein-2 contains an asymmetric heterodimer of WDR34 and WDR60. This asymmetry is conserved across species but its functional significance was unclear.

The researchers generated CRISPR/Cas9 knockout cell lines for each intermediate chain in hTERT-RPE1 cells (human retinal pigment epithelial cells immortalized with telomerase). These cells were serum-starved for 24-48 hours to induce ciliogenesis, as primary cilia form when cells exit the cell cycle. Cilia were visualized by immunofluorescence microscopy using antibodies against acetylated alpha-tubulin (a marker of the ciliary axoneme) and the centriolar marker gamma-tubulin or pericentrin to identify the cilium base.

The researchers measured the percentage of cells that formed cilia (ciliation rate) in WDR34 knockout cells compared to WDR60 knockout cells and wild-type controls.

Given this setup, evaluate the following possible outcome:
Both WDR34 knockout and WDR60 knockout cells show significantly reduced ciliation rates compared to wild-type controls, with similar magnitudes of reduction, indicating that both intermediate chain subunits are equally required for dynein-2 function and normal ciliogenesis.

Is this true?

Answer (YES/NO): NO